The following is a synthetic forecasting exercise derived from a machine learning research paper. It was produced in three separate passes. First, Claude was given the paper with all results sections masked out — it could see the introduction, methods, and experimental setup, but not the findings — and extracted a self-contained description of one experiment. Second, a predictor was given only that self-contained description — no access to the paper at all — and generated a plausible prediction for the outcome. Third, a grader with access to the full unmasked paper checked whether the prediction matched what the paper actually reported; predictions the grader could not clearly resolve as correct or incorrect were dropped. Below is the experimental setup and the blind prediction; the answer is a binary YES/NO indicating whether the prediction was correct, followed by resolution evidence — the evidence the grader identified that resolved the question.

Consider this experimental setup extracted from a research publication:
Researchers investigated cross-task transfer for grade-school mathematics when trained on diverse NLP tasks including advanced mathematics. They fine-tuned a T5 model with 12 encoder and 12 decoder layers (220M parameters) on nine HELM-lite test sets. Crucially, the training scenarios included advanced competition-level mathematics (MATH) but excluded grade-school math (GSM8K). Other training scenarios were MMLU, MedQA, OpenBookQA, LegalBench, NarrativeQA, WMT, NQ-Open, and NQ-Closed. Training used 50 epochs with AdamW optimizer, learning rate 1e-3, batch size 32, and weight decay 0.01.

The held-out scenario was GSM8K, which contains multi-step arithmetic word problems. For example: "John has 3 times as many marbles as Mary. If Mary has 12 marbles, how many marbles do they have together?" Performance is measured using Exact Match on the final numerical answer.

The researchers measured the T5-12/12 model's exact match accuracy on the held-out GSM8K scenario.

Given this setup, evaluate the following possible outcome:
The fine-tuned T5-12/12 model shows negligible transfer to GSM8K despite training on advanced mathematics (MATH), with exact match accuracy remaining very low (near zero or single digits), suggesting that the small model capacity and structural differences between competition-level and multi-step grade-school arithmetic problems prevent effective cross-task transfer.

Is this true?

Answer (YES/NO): YES